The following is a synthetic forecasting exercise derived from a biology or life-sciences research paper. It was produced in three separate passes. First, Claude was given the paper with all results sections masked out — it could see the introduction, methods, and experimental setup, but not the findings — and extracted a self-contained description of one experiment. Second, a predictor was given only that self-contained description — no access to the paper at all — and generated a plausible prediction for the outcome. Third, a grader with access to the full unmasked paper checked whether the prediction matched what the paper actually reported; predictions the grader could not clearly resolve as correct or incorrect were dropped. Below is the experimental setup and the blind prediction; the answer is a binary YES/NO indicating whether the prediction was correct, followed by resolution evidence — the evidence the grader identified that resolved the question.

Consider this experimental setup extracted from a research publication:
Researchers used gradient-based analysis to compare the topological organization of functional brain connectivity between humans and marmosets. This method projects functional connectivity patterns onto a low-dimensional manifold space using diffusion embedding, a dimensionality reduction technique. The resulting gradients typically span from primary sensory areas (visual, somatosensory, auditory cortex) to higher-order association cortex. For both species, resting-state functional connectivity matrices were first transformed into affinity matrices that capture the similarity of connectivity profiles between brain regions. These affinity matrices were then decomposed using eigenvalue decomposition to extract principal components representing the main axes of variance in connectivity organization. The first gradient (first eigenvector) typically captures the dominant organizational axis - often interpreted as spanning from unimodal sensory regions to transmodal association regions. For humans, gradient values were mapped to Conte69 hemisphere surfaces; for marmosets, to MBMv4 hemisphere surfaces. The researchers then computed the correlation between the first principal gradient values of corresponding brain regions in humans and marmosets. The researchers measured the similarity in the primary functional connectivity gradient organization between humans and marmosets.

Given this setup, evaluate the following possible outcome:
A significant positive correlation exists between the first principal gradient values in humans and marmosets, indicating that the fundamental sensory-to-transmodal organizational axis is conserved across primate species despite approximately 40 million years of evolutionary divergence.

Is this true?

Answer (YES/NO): YES